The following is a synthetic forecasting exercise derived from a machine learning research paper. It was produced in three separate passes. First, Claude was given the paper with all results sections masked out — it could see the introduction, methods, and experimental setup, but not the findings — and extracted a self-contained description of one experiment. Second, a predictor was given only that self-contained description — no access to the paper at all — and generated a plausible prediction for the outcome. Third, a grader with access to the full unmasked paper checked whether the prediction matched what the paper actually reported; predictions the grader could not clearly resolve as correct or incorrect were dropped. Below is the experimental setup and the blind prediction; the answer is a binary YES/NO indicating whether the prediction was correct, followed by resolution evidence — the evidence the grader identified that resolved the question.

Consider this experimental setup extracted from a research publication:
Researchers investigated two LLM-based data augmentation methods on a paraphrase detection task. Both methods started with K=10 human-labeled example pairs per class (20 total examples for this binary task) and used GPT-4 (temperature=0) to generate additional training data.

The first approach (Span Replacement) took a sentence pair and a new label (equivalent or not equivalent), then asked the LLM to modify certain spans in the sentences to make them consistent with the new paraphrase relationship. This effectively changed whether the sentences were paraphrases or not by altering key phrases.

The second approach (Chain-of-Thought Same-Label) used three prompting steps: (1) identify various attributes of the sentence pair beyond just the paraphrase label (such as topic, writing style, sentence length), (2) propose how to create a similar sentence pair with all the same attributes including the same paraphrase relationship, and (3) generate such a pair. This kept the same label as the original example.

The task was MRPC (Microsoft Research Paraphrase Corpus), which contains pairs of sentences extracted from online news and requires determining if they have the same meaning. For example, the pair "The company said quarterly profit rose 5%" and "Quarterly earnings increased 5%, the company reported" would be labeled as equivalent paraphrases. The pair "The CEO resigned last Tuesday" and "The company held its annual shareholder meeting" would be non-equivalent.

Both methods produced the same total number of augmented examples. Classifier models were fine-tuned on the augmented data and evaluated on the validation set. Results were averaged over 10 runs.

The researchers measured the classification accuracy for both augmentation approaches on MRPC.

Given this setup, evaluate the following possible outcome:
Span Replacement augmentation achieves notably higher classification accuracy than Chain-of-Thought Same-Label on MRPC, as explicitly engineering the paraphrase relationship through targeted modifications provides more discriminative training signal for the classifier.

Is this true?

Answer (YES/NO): YES